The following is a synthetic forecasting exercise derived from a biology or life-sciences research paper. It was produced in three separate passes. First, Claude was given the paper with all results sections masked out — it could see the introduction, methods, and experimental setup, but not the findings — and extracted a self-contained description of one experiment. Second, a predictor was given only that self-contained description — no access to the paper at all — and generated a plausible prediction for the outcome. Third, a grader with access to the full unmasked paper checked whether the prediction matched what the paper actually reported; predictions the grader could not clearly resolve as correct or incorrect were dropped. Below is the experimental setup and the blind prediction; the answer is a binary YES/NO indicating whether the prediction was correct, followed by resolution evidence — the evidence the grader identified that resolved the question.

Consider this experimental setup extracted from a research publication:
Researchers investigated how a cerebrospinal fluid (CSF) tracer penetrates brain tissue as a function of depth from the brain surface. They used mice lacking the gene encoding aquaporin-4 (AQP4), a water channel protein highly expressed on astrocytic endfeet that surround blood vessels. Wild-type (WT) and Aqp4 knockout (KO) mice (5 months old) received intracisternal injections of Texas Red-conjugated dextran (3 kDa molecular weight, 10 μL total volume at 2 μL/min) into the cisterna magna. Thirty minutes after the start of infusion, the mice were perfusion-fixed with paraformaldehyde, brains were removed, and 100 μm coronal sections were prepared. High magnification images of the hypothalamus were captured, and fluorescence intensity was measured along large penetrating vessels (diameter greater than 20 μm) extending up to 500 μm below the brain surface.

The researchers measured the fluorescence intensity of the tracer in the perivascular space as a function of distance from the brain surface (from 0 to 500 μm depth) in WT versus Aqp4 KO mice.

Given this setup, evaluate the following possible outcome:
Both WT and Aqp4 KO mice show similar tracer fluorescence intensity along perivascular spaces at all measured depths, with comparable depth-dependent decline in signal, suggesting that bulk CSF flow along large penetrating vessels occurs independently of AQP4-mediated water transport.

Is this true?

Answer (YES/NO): NO